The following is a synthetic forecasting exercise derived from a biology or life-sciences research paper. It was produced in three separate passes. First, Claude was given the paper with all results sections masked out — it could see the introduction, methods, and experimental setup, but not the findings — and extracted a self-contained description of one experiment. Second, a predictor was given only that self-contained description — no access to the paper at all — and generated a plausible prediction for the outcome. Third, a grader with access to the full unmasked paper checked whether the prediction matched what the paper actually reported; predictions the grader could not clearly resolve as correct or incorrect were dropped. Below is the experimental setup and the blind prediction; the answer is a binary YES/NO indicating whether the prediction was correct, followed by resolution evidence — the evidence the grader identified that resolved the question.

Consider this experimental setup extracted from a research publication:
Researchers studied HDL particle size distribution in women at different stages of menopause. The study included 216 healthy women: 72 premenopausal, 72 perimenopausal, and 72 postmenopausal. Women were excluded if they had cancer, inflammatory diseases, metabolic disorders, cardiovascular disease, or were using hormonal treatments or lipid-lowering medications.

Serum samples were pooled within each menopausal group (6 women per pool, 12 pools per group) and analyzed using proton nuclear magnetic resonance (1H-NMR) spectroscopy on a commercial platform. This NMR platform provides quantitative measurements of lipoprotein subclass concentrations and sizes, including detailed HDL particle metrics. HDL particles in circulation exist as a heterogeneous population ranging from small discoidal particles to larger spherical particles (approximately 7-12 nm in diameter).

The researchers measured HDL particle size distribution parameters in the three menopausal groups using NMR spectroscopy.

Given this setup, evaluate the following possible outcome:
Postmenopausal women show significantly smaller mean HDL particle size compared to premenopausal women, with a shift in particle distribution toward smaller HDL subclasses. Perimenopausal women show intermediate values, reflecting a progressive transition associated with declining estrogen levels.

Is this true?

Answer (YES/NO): NO